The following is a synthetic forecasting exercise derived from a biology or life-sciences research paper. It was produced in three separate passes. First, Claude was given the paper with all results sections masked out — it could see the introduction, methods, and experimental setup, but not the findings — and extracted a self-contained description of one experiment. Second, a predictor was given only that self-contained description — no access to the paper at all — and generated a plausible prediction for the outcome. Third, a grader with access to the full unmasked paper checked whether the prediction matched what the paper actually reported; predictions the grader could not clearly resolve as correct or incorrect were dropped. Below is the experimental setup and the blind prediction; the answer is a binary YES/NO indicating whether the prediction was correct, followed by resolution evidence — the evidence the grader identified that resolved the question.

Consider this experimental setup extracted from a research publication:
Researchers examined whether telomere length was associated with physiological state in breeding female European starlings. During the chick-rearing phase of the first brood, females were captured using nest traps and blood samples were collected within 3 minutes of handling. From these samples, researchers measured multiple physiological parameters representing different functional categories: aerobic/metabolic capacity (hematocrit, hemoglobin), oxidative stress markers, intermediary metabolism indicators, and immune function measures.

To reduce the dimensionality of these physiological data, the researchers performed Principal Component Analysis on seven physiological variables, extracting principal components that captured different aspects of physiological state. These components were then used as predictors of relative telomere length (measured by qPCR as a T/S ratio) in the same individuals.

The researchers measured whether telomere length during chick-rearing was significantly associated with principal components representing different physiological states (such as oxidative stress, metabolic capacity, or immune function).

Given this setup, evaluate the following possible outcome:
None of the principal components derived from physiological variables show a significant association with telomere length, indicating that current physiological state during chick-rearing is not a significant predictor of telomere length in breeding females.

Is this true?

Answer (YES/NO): NO